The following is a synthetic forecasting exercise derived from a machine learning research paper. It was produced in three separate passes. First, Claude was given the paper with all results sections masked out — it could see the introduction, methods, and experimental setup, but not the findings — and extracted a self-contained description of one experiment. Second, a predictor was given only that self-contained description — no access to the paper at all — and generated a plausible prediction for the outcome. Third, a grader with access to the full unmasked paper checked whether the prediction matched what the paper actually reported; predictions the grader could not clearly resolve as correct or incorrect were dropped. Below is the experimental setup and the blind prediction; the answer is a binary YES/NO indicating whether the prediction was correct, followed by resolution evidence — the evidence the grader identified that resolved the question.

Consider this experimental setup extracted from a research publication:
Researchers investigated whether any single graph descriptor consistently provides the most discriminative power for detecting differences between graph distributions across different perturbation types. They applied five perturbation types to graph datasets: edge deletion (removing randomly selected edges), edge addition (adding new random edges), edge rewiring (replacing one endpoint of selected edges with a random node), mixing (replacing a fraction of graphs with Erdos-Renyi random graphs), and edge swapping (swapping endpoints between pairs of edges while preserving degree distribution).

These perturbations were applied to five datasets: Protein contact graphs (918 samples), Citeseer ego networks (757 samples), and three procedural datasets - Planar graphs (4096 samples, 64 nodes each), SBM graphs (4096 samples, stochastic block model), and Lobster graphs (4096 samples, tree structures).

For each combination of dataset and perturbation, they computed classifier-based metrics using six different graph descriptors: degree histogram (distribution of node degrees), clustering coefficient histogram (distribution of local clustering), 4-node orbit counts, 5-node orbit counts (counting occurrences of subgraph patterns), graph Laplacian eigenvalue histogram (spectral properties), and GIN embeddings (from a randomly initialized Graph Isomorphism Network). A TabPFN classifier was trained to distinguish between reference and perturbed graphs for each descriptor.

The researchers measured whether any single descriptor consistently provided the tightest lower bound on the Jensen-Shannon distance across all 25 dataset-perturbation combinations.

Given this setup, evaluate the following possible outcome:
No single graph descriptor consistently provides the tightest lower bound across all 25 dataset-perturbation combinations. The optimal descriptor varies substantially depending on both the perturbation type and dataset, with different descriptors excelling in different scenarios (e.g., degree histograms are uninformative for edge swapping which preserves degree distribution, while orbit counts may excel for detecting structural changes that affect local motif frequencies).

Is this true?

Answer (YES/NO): YES